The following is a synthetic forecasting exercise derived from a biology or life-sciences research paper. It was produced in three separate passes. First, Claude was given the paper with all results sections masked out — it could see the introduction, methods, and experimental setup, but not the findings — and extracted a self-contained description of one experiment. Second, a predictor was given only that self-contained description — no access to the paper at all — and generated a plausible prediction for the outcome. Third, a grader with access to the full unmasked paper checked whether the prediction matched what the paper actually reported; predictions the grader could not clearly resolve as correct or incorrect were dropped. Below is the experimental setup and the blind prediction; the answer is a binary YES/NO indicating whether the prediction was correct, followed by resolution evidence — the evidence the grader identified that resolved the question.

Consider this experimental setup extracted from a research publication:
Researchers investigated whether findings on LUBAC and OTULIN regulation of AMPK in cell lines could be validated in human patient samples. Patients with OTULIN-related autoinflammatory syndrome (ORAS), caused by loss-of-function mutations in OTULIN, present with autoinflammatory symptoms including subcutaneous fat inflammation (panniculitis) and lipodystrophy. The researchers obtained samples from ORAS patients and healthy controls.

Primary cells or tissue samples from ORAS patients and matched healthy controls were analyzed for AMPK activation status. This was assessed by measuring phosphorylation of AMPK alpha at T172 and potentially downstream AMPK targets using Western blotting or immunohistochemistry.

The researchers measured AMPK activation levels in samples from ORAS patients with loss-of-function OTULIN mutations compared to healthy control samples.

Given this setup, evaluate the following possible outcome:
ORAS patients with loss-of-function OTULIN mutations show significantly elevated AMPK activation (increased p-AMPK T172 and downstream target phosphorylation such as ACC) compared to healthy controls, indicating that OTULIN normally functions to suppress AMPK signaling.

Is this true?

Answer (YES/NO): NO